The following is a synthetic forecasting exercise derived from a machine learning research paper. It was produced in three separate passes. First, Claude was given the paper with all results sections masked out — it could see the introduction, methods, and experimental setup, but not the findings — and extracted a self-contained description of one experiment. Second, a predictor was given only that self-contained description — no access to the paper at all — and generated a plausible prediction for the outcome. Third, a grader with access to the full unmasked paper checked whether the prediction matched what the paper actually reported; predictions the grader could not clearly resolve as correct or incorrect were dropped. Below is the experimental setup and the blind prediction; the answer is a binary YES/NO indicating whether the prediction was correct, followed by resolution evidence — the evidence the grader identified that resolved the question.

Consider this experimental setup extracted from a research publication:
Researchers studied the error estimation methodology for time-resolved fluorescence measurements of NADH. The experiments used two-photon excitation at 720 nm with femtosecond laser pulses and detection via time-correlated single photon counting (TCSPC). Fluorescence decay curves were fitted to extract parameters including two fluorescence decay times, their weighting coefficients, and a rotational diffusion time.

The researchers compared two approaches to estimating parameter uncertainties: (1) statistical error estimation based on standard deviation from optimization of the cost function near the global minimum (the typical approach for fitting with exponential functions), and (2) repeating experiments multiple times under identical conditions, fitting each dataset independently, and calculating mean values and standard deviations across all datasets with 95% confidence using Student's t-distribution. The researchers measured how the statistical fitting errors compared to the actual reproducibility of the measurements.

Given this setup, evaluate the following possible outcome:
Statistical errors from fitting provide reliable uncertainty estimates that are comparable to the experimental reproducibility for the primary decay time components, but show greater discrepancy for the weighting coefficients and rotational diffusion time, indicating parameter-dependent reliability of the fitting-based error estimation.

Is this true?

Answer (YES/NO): NO